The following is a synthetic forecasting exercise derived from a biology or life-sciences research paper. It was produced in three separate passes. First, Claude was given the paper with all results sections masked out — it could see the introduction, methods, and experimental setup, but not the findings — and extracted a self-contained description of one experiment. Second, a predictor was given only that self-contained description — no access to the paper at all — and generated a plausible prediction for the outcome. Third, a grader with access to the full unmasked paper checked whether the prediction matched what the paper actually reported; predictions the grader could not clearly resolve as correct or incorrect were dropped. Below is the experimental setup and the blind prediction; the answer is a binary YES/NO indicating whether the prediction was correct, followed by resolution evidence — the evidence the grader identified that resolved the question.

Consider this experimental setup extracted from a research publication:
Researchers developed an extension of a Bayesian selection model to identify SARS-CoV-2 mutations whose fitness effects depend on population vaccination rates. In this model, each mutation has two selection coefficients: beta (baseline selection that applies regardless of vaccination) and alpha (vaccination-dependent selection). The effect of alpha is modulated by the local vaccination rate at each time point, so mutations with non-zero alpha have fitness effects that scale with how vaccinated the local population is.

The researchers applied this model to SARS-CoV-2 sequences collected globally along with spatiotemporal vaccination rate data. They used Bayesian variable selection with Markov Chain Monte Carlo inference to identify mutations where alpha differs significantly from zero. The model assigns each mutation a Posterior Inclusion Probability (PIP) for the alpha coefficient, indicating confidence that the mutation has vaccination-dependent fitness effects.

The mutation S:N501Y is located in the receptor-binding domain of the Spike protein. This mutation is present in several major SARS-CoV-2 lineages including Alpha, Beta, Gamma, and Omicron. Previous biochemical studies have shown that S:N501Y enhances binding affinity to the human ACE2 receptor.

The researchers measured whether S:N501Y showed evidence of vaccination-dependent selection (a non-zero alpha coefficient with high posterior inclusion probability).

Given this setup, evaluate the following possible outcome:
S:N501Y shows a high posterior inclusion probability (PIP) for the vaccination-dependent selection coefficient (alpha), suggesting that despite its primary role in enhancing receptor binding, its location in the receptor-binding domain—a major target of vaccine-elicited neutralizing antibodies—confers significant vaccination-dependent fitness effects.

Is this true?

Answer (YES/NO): YES